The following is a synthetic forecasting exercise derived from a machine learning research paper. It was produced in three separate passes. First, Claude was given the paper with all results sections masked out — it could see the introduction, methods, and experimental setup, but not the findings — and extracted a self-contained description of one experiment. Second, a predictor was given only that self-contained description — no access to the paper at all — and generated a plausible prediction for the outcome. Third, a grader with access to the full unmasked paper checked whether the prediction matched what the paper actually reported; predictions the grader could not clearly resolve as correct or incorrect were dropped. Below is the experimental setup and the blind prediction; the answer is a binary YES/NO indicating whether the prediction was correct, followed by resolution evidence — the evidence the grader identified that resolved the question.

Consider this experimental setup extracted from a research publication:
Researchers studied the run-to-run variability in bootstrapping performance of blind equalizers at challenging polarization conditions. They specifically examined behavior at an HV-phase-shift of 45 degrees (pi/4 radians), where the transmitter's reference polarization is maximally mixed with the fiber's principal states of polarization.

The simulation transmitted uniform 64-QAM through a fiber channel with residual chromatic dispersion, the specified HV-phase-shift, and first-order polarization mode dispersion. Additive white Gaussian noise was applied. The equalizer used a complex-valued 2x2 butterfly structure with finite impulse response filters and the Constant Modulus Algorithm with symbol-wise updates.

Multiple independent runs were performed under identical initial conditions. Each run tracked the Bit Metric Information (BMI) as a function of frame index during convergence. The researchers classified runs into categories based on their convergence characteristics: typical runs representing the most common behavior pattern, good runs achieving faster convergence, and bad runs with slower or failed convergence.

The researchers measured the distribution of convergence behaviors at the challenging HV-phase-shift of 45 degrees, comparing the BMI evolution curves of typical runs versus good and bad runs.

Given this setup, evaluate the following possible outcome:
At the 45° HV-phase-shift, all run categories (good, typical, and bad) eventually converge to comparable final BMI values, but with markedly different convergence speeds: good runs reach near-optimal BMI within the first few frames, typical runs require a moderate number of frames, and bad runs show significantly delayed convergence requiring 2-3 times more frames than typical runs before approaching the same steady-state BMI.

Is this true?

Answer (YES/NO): NO